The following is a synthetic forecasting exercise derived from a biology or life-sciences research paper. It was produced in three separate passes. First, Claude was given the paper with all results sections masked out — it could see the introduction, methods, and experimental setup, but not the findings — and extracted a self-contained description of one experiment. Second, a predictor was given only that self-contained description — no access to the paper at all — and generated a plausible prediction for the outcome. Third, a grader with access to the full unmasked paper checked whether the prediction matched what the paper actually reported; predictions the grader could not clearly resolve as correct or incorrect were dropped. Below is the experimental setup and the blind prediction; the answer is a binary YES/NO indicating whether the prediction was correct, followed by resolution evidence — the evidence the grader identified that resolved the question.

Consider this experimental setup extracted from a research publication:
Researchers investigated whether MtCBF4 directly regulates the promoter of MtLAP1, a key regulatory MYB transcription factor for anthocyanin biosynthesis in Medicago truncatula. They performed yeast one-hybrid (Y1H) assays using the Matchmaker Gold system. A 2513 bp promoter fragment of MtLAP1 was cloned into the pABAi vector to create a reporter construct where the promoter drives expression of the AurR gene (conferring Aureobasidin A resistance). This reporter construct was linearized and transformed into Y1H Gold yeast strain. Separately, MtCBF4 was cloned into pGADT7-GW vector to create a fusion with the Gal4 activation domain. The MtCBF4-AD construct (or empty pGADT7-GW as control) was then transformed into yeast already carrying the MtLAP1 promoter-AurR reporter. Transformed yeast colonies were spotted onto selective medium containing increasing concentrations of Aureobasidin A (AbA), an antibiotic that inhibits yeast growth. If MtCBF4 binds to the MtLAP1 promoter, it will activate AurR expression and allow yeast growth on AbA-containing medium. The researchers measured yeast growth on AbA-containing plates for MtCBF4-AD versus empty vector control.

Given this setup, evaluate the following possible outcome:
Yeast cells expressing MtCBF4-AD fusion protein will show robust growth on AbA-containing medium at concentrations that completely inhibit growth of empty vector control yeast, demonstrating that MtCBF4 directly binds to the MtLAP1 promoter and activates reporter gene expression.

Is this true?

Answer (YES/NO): YES